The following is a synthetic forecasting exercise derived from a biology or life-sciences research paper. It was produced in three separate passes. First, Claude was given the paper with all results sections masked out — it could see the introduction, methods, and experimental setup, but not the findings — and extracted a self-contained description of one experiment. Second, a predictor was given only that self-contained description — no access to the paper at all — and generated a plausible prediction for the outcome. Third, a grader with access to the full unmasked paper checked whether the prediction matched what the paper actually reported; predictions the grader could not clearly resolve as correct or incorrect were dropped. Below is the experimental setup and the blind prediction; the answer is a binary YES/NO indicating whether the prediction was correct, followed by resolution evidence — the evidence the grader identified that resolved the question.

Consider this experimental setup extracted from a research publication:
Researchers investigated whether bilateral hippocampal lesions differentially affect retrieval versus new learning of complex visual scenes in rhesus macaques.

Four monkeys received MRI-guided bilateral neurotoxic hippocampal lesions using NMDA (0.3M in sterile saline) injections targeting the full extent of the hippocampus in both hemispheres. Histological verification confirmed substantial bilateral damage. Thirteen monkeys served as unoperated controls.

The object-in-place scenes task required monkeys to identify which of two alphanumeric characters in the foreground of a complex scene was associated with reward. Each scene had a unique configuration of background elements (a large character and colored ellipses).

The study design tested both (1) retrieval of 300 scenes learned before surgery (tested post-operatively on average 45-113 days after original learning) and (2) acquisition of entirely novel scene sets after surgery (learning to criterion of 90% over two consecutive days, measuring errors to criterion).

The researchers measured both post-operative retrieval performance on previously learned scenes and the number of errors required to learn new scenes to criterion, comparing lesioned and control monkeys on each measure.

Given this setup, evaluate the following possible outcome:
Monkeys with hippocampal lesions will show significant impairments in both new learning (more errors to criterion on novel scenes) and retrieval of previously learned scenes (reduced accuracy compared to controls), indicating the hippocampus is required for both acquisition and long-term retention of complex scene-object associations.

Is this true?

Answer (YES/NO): NO